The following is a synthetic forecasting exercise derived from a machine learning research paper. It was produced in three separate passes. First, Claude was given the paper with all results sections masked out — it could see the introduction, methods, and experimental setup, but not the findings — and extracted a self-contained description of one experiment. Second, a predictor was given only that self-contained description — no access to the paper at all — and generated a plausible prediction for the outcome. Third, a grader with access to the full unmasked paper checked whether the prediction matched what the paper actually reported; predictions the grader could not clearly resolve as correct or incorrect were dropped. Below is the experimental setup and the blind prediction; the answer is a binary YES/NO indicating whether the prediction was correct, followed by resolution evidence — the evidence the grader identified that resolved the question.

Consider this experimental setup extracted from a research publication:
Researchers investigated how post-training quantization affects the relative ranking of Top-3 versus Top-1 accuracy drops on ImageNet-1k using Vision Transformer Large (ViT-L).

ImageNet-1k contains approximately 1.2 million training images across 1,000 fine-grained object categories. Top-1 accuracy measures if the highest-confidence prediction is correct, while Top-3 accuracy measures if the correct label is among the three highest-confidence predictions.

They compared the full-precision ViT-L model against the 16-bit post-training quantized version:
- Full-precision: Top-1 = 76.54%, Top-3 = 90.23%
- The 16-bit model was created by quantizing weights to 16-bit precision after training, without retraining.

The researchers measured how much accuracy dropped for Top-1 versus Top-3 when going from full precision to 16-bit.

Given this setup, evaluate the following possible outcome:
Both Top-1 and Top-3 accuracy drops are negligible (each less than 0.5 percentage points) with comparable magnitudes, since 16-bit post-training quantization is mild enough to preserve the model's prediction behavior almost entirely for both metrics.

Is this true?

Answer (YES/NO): NO